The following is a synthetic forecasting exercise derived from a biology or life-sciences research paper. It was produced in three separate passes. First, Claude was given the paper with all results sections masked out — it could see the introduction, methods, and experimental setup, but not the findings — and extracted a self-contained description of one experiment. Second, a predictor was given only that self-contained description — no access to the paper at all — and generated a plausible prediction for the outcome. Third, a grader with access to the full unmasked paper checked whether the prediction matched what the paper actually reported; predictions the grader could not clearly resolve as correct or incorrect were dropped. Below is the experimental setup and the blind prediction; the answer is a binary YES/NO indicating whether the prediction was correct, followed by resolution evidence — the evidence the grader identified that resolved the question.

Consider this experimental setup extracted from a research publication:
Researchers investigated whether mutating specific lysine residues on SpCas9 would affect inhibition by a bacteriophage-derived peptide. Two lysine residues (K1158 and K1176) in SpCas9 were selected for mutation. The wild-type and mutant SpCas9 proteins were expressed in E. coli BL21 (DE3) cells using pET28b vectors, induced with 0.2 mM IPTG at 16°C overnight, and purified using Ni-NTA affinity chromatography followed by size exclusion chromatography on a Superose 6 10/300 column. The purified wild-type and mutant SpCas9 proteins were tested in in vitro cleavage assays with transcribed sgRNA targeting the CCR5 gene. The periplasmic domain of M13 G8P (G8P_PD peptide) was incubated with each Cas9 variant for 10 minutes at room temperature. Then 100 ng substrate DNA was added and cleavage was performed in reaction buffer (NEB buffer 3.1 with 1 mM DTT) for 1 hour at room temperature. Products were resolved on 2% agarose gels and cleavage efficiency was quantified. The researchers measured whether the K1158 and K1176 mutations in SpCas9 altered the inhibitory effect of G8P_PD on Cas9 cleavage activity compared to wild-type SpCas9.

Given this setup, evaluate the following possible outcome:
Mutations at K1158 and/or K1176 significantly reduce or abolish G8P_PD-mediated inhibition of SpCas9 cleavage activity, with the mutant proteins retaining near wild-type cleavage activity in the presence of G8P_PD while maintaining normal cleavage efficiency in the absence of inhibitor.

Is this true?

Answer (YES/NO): NO